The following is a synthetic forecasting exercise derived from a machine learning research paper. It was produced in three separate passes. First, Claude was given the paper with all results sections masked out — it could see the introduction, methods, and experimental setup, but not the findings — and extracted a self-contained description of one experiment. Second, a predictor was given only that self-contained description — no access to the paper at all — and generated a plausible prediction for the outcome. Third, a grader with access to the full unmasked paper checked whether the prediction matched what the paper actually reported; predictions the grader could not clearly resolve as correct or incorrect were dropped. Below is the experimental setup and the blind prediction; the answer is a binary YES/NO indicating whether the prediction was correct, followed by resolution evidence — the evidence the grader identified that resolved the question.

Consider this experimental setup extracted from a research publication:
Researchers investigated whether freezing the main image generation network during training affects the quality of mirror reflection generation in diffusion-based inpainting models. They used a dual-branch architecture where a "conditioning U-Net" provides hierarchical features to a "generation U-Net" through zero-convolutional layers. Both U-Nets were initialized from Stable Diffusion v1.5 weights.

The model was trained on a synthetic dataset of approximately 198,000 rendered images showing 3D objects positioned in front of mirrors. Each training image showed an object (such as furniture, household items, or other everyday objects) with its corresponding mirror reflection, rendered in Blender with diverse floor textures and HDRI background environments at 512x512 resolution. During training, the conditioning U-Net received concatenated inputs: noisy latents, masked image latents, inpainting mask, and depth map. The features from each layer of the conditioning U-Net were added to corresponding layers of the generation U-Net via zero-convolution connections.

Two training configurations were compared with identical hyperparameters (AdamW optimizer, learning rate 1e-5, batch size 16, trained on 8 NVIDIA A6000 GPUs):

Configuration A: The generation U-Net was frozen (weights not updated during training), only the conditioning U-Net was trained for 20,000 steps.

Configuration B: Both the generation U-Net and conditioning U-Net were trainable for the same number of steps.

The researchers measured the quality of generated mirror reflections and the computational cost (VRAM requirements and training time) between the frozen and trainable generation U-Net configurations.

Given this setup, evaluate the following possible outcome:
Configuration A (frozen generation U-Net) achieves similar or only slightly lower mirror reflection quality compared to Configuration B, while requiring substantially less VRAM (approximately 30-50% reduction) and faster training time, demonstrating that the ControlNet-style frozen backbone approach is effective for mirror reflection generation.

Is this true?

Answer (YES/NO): NO